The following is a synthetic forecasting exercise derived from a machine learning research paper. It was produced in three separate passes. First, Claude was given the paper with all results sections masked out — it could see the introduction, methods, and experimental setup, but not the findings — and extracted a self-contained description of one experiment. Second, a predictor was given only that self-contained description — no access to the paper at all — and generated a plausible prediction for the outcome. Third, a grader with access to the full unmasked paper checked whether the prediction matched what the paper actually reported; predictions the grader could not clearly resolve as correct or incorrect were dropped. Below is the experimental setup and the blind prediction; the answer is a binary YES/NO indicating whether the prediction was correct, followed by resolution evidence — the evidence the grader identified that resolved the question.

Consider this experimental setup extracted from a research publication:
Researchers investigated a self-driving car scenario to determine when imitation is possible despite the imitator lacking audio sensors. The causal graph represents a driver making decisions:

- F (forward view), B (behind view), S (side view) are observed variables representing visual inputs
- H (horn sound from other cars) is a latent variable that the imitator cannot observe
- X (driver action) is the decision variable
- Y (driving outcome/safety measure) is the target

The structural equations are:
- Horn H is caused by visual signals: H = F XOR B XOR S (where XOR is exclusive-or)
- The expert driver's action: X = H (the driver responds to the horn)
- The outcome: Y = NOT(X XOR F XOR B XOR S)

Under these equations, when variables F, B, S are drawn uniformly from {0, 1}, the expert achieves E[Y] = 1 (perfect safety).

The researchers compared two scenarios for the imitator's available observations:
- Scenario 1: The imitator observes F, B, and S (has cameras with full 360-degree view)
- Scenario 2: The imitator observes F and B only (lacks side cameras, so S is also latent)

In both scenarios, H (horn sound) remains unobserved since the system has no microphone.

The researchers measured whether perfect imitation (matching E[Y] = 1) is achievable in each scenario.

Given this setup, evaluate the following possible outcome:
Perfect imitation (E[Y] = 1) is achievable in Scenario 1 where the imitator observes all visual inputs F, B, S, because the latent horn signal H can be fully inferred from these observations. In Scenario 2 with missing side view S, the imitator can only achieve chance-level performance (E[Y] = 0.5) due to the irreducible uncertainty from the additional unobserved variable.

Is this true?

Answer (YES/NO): YES